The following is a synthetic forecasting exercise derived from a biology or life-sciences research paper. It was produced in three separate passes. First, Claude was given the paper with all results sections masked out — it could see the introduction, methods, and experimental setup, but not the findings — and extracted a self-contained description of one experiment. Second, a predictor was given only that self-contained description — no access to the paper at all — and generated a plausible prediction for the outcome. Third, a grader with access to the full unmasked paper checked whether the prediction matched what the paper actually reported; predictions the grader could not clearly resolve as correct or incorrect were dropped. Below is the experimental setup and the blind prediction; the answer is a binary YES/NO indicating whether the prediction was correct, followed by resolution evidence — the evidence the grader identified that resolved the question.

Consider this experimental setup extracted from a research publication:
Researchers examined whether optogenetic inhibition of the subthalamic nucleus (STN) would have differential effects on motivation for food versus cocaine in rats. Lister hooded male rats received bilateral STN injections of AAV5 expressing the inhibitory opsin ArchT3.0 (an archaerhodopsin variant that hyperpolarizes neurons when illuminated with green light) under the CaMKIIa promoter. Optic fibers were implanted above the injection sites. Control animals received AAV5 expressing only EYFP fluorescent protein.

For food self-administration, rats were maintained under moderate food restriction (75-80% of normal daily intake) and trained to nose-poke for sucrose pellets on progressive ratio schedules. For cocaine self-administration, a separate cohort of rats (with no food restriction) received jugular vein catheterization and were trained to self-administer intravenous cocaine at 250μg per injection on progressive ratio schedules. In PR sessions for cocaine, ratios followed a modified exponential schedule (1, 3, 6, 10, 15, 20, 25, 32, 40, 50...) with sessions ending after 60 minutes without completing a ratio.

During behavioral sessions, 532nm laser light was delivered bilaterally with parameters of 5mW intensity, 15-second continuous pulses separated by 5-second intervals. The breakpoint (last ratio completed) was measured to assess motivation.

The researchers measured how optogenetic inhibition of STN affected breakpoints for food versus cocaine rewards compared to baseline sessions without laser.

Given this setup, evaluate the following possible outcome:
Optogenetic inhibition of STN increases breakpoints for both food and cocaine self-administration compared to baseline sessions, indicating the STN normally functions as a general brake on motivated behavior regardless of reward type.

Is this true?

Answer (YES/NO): NO